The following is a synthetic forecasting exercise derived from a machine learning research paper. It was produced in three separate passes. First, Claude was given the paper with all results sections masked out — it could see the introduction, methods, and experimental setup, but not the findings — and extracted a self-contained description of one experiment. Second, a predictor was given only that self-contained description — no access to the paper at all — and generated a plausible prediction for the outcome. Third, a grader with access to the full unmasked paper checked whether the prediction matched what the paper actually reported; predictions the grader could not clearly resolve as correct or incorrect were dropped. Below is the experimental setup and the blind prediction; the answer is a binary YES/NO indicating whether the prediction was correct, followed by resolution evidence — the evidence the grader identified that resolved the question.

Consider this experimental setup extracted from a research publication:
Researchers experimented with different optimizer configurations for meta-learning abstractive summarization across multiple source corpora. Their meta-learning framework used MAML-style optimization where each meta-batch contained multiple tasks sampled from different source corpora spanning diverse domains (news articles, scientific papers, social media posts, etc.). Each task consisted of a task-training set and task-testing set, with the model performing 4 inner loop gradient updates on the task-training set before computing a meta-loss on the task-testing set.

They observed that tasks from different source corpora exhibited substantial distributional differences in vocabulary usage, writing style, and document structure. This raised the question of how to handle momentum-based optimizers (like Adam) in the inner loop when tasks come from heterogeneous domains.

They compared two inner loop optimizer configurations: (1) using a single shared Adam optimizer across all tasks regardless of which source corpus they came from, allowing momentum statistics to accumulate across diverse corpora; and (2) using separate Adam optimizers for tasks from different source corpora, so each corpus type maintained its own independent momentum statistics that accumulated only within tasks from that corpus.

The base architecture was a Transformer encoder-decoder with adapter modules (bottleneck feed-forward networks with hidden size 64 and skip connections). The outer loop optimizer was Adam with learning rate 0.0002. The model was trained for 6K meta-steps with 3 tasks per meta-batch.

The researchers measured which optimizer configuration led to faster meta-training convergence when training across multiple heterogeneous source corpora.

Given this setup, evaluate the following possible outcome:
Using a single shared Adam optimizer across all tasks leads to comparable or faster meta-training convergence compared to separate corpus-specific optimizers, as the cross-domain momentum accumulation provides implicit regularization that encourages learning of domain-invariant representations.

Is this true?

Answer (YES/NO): NO